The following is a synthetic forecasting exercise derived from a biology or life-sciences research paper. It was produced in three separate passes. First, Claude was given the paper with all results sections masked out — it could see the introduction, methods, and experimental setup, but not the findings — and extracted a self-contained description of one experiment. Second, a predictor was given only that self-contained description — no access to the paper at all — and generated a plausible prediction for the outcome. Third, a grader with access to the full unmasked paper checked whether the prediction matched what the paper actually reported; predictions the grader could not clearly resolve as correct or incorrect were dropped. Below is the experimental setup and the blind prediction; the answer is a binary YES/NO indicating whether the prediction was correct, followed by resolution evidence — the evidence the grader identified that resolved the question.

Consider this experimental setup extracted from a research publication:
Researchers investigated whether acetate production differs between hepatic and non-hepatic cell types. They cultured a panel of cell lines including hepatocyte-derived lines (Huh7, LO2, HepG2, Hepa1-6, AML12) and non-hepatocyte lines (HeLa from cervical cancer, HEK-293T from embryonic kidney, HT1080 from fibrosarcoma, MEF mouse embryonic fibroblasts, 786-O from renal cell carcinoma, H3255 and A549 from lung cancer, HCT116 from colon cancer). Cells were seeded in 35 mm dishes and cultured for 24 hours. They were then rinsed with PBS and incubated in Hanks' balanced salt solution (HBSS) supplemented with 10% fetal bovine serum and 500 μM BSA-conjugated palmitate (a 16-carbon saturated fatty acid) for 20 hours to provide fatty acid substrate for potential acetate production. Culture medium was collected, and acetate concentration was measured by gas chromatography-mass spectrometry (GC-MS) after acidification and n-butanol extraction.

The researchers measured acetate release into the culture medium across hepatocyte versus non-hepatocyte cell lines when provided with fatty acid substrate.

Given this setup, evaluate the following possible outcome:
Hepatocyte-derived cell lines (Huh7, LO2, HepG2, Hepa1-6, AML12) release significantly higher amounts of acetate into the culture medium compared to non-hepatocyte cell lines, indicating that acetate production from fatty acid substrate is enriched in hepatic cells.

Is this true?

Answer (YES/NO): NO